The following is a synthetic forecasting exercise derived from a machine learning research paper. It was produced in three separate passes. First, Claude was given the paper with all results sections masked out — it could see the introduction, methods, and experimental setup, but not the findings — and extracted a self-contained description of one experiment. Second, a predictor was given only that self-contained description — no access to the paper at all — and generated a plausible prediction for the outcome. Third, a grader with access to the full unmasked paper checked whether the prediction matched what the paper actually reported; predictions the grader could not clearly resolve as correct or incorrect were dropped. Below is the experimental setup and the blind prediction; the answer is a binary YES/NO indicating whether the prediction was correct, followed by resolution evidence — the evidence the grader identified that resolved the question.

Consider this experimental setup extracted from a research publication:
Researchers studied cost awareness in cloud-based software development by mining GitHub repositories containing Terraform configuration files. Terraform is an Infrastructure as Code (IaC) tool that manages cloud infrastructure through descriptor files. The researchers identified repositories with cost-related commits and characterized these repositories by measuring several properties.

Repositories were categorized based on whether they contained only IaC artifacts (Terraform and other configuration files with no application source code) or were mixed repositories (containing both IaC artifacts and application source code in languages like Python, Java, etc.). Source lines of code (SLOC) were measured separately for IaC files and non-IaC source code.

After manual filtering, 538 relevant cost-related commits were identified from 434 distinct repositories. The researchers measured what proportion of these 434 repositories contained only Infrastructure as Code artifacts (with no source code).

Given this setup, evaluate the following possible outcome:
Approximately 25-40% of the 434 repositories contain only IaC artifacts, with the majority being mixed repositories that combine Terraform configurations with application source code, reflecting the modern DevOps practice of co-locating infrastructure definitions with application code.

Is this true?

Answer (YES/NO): NO